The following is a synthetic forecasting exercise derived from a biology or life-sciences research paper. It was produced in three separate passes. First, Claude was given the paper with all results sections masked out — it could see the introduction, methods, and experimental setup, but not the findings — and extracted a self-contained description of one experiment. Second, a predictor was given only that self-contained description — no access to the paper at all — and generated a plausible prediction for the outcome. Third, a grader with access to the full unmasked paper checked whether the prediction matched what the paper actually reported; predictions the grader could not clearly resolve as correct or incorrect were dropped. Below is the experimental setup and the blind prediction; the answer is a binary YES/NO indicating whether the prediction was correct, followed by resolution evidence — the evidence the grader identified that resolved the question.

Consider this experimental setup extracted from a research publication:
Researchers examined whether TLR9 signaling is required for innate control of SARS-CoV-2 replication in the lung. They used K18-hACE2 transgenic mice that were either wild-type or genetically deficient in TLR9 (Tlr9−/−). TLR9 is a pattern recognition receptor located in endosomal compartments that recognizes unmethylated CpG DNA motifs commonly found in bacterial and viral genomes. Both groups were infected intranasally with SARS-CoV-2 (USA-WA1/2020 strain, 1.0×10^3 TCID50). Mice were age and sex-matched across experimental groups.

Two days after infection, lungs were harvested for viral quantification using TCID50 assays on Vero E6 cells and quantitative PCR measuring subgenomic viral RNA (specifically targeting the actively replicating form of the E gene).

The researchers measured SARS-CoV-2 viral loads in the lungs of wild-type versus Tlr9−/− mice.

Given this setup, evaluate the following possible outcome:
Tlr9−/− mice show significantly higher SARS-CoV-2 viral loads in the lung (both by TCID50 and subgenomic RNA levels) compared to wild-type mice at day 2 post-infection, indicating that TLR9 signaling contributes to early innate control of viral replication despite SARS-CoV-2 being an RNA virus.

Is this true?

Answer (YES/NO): NO